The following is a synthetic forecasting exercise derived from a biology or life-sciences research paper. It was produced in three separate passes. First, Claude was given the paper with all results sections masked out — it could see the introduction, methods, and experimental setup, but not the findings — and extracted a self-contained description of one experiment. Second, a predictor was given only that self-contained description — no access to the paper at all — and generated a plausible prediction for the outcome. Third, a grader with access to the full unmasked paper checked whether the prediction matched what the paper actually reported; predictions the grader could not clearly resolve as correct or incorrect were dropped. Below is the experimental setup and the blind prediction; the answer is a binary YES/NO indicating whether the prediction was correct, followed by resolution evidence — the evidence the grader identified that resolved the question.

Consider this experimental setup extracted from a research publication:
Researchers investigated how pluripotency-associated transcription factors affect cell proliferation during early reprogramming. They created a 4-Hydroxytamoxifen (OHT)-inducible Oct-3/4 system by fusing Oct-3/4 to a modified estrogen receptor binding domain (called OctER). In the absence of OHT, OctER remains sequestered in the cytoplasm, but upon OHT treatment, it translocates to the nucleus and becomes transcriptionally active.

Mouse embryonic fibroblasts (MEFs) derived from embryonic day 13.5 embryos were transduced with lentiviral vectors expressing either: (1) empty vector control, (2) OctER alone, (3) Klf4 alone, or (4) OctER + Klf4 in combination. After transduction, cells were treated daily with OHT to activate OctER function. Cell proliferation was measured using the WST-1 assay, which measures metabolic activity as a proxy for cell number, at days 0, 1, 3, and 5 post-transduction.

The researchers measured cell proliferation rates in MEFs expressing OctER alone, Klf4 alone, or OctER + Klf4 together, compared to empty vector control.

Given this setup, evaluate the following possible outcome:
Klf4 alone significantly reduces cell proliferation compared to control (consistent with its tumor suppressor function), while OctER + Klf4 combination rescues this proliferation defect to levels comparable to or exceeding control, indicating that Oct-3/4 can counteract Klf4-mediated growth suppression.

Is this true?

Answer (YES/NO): NO